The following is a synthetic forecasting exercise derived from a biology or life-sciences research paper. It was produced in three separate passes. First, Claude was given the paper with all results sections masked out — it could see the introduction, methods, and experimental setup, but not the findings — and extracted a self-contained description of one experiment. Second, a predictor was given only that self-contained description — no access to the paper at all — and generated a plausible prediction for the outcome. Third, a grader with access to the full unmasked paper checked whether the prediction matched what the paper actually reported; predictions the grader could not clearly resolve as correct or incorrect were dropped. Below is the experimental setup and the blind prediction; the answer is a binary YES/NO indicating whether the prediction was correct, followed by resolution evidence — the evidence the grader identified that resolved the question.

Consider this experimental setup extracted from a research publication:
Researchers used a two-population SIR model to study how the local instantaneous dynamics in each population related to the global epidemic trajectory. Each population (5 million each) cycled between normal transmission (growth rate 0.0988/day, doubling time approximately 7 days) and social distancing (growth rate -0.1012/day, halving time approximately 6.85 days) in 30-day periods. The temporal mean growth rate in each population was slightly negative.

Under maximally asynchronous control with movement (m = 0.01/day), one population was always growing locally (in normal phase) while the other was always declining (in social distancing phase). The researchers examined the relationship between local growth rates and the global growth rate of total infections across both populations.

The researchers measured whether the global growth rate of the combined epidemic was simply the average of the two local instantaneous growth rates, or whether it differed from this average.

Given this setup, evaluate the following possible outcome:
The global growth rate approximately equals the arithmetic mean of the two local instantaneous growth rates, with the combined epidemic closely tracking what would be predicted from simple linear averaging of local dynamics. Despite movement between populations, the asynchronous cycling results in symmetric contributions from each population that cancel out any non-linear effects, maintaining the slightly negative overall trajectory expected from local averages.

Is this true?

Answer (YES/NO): NO